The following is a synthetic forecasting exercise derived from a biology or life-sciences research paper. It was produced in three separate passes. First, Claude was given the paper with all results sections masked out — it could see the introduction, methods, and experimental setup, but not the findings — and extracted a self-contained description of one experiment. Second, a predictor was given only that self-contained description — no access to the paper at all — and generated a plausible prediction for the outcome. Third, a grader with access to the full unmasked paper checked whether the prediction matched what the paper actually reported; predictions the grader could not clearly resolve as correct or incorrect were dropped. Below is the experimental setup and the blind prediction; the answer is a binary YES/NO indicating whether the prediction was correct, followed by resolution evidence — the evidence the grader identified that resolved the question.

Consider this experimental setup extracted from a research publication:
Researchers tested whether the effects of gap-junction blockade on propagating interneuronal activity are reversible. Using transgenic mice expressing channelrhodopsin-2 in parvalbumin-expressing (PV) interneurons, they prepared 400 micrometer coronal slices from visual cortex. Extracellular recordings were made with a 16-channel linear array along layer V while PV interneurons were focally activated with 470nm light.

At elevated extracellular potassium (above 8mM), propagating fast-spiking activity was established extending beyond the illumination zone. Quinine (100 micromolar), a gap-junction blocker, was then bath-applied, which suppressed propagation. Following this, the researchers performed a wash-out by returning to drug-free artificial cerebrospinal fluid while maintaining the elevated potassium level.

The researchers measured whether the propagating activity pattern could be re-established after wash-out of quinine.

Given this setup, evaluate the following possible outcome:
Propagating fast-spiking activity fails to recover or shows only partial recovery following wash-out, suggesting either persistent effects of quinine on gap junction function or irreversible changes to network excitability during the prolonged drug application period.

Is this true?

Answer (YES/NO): NO